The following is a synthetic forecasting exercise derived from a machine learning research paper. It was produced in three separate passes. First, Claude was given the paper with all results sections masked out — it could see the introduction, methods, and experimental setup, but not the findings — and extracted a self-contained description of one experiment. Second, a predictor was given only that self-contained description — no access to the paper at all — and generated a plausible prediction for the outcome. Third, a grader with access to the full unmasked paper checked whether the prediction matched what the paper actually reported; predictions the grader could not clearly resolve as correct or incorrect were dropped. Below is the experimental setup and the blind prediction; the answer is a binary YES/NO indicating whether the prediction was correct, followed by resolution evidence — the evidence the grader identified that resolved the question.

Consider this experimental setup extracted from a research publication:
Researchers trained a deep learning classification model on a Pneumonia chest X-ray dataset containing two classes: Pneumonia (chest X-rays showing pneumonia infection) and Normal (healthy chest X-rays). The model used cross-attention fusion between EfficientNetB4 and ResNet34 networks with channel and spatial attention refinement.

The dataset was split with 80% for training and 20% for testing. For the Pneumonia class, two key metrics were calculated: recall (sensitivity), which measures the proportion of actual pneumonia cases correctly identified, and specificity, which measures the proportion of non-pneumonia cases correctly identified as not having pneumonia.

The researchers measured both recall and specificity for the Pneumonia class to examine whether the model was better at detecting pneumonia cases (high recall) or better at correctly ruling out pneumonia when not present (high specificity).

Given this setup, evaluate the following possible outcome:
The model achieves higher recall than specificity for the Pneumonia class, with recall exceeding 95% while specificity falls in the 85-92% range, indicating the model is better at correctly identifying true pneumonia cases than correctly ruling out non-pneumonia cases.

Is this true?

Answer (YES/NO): NO